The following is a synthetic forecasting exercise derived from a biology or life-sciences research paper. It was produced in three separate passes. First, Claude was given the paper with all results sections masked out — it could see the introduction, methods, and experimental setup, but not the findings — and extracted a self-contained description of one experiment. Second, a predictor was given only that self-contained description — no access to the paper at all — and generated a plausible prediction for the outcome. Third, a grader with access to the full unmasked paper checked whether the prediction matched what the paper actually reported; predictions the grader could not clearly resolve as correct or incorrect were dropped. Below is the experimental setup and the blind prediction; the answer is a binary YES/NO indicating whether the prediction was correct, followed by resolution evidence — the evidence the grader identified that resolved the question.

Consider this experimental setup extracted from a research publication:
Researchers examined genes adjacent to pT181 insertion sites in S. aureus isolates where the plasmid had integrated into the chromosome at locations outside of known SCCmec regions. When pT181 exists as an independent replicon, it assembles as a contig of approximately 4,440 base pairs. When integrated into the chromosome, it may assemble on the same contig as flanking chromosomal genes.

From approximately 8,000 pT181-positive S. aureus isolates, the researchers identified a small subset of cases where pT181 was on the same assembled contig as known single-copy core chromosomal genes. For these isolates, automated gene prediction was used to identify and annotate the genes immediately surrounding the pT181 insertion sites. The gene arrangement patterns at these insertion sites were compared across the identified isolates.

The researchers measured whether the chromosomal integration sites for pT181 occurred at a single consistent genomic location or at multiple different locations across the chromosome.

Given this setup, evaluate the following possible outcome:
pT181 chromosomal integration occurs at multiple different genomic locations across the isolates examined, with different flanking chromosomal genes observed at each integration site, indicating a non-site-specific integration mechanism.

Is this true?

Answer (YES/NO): YES